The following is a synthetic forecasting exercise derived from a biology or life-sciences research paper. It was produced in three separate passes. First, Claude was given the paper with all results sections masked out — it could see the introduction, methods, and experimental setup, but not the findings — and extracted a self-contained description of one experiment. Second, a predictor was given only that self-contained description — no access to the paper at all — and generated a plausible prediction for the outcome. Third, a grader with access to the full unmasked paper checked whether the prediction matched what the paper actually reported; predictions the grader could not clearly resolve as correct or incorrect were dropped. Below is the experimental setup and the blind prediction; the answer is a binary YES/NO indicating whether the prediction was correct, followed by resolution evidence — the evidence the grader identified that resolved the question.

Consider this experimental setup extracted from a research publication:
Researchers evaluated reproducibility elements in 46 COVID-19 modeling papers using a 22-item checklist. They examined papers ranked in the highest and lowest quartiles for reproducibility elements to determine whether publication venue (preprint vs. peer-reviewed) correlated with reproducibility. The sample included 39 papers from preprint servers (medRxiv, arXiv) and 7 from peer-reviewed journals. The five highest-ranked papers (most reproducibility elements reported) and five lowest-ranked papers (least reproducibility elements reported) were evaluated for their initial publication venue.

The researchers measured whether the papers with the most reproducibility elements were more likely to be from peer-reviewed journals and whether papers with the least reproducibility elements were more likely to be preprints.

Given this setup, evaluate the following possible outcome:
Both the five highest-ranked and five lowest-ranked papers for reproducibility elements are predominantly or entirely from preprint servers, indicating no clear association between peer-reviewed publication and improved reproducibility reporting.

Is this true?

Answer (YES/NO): YES